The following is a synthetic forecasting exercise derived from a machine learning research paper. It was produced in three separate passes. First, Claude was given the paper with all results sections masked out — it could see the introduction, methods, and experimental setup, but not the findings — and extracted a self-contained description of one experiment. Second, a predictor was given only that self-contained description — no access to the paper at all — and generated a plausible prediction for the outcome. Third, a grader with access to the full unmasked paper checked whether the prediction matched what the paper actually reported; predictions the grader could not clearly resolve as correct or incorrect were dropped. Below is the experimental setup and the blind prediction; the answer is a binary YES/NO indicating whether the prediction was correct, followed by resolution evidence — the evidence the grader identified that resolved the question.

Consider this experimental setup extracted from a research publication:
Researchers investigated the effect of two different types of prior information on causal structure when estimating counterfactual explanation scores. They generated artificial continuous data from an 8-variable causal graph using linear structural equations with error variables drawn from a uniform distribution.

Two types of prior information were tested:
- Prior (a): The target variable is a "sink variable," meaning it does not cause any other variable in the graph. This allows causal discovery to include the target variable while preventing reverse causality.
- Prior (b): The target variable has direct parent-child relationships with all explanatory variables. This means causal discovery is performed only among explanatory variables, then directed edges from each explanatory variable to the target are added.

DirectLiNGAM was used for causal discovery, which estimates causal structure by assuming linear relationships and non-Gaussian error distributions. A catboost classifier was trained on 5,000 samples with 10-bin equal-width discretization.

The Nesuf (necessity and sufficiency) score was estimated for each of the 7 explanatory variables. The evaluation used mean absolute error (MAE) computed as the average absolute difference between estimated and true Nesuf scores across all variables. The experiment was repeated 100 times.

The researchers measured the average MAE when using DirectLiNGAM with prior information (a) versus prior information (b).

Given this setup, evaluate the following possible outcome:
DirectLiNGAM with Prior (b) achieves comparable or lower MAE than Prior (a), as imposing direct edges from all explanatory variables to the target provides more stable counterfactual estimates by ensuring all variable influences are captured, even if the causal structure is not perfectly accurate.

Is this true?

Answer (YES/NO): NO